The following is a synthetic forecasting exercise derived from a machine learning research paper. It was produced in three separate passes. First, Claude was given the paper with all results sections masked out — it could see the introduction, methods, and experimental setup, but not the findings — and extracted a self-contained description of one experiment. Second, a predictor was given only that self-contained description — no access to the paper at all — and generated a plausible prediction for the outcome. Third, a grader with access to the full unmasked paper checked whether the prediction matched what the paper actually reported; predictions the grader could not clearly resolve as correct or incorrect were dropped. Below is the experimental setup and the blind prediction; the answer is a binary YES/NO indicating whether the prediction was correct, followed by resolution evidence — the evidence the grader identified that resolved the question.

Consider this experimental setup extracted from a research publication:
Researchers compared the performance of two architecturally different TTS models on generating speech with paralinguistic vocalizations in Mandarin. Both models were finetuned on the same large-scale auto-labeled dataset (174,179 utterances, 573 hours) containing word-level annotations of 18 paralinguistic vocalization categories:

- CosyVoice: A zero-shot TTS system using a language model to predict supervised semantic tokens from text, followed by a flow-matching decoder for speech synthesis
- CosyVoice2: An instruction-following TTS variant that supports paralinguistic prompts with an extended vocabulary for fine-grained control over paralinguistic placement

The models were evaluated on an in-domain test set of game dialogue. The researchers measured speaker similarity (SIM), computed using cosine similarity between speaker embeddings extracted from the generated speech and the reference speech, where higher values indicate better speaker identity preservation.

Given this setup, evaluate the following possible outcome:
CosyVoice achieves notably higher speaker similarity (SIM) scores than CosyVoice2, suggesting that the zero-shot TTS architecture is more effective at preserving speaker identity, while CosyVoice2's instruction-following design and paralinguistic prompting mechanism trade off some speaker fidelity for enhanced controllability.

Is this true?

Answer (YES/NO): YES